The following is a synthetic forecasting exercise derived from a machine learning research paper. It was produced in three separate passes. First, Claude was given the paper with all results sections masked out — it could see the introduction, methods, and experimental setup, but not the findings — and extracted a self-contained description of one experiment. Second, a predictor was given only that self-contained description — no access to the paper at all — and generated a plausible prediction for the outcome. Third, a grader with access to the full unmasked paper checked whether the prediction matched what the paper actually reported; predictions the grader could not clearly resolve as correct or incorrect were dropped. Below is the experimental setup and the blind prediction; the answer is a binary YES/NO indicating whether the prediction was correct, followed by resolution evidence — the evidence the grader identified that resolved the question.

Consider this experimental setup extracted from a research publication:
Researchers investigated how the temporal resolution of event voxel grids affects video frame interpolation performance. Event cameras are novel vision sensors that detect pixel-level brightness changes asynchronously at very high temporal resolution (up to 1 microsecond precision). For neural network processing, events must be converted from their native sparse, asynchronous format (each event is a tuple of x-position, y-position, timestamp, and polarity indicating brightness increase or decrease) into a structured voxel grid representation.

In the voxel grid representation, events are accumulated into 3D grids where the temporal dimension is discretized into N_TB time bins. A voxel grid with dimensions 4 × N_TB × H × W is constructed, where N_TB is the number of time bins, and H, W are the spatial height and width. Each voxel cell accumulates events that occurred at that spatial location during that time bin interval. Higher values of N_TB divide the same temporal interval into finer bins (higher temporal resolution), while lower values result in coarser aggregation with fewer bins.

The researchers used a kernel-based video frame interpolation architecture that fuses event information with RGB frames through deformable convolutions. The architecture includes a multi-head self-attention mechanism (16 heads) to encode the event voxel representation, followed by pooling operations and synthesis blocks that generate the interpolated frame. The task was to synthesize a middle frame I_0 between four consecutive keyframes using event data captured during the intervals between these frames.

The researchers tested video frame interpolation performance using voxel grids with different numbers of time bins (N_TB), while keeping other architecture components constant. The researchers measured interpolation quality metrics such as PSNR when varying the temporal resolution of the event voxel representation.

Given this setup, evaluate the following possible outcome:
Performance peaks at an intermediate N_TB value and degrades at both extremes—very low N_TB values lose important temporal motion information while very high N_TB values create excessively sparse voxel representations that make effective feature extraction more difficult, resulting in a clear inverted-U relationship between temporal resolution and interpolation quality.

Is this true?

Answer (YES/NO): NO